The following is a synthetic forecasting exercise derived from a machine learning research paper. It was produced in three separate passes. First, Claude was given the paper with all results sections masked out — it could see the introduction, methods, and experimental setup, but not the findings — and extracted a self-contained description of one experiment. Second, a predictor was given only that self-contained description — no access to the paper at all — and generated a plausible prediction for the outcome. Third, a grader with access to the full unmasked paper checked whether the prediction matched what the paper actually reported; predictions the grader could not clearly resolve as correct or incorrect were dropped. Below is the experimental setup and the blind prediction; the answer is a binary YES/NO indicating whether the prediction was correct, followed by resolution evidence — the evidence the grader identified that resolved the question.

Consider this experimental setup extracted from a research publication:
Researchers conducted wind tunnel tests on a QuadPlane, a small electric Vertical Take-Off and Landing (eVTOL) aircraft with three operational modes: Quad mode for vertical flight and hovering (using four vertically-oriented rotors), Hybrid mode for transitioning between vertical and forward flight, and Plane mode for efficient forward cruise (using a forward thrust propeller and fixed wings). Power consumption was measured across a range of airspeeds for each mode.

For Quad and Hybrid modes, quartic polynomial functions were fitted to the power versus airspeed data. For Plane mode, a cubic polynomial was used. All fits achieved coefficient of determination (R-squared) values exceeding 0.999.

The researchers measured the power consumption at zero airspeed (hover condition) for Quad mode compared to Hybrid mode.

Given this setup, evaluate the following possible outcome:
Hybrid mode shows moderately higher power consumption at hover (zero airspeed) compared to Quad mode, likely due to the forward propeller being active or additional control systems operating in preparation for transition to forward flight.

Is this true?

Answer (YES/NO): YES